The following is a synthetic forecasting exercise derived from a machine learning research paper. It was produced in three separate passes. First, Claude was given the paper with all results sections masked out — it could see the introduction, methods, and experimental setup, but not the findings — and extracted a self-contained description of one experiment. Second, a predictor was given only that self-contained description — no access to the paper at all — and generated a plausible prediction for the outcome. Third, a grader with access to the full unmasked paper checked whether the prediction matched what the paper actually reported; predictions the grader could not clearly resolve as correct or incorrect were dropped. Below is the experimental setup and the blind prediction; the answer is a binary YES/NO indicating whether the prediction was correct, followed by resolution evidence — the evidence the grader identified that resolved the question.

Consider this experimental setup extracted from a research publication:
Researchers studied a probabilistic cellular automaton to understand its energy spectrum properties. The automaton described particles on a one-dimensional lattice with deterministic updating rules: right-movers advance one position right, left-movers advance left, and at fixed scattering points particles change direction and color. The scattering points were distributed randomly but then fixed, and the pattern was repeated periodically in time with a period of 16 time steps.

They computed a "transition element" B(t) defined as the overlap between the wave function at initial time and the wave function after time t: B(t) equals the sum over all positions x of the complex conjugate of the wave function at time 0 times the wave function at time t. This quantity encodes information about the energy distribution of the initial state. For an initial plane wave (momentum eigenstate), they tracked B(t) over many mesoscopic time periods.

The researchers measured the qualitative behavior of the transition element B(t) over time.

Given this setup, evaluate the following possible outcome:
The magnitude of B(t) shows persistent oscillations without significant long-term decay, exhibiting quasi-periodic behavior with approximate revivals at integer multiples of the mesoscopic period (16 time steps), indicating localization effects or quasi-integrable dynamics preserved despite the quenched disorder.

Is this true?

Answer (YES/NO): NO